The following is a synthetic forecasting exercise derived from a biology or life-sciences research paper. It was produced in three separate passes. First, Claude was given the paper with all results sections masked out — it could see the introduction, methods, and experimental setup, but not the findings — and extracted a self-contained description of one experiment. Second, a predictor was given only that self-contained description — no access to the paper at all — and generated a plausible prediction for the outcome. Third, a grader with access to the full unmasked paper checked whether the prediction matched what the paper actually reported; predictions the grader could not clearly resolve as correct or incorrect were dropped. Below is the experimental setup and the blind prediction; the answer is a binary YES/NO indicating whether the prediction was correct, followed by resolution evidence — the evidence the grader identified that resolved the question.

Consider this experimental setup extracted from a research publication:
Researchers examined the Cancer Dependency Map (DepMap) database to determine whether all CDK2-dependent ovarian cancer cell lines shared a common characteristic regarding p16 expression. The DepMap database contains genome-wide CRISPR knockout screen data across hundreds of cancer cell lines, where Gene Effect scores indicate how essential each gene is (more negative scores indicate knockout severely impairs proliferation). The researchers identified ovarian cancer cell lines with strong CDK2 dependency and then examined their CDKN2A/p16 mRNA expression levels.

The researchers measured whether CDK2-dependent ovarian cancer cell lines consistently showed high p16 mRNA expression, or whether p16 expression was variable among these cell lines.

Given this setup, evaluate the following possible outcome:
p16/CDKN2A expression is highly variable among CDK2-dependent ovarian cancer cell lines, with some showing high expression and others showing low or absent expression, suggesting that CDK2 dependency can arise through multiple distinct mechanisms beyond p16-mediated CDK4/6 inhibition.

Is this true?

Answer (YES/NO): NO